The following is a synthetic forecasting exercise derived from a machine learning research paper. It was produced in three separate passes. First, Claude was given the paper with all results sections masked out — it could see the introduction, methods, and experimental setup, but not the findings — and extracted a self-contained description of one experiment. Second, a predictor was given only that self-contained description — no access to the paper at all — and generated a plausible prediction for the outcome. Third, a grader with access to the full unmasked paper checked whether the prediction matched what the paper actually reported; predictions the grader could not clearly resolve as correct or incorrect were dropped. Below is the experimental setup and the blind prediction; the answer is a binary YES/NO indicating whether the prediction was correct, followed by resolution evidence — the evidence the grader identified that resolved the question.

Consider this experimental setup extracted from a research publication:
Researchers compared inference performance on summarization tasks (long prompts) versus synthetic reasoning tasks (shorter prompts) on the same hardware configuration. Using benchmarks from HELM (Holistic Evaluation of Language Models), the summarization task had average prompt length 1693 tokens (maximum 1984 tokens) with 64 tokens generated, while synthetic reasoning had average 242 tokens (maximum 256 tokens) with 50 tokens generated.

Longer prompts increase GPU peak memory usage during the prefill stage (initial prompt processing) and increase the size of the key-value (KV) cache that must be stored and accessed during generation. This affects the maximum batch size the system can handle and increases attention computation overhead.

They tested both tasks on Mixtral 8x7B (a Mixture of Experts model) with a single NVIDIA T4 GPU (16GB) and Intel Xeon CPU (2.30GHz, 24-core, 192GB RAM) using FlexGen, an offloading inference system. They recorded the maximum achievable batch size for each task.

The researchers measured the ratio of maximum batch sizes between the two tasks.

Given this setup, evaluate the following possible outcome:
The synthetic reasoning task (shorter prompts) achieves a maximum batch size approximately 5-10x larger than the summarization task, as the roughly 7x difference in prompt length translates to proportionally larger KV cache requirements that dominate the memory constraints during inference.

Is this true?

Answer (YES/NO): YES